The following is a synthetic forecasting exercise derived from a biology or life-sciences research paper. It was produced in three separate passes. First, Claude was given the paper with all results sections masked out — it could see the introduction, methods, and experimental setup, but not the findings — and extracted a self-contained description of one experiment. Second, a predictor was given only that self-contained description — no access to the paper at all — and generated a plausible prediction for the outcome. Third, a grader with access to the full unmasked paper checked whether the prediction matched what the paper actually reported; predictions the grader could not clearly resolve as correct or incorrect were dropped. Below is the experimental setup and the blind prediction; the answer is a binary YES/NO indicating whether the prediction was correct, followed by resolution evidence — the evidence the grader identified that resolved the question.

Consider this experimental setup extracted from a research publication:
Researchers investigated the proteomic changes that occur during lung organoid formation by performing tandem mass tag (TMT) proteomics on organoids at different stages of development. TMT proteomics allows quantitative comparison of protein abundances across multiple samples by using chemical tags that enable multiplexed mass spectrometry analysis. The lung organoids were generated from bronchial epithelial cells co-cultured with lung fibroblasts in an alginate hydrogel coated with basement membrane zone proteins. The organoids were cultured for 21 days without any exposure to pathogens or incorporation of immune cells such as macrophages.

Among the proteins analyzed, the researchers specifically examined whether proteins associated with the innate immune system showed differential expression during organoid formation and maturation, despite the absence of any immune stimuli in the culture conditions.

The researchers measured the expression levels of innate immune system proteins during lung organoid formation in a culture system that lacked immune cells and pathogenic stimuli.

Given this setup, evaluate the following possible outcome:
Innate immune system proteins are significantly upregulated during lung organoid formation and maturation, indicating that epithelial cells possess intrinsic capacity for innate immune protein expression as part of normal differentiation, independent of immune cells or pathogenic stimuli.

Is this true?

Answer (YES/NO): YES